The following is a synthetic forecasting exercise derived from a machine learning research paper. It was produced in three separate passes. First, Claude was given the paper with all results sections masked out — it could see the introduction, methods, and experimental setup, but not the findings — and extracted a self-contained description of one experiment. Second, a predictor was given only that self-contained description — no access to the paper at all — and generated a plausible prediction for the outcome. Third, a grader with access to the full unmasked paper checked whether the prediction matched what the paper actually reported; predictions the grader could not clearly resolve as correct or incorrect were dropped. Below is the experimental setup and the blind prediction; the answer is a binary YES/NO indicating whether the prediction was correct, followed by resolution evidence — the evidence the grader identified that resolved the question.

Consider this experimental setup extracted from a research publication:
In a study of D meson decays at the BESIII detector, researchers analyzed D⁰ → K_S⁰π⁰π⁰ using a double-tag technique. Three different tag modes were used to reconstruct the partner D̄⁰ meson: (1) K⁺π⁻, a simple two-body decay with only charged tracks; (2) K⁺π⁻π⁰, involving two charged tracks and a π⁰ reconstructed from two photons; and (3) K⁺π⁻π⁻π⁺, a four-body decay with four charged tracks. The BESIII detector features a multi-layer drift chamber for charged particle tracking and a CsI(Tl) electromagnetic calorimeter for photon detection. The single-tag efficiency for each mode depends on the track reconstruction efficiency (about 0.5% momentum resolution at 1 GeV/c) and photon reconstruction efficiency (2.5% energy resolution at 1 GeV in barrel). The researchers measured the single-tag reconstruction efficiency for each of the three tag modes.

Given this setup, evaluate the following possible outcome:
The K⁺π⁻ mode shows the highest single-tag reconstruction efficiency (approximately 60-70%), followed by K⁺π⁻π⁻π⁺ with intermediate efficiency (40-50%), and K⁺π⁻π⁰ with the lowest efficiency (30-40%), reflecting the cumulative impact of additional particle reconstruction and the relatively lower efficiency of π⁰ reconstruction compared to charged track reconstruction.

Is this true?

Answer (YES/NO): YES